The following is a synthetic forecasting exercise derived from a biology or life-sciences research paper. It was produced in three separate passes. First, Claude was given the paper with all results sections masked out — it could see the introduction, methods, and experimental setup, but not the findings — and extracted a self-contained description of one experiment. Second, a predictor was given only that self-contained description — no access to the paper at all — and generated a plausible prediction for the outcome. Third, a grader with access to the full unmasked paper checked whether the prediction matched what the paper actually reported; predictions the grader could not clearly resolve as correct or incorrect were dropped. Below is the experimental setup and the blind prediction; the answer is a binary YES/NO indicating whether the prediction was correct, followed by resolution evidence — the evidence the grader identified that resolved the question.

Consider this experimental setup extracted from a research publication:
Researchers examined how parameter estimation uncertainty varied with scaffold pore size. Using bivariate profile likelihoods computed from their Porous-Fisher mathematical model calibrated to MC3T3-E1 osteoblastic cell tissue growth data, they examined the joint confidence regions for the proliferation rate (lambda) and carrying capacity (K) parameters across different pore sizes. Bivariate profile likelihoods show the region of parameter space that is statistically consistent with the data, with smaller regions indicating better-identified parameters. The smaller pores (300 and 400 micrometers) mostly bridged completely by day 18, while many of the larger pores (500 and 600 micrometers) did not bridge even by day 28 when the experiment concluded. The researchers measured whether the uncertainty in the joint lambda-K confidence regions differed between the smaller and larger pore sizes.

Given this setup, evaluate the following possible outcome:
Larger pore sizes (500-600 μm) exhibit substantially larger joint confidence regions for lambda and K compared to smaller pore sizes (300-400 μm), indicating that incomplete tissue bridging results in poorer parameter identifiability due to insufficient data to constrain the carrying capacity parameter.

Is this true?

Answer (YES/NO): YES